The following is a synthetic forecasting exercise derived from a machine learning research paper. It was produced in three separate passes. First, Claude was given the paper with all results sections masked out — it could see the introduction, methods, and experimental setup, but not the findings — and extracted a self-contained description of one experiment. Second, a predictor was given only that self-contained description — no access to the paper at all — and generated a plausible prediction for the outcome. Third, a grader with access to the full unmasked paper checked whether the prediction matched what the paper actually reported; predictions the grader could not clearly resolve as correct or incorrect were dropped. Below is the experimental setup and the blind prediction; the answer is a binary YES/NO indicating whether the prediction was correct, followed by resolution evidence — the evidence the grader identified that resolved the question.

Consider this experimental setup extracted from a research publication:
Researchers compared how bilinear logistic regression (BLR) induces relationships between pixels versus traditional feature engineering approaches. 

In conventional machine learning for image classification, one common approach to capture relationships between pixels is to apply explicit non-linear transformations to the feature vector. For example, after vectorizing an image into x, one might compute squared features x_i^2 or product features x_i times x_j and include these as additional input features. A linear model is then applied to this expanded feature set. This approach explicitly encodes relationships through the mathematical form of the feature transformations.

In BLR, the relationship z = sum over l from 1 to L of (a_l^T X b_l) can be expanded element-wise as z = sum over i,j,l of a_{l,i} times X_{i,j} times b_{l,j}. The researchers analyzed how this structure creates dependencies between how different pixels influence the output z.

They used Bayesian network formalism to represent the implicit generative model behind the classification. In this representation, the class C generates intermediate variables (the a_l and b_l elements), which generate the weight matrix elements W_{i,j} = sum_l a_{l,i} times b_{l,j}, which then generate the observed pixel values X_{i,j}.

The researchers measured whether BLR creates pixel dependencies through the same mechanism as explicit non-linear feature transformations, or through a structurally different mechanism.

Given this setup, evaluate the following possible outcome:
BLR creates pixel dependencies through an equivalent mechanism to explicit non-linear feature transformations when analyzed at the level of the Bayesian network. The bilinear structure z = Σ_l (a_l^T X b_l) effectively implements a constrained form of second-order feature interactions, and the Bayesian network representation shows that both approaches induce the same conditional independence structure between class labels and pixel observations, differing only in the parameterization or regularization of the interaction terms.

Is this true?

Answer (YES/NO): NO